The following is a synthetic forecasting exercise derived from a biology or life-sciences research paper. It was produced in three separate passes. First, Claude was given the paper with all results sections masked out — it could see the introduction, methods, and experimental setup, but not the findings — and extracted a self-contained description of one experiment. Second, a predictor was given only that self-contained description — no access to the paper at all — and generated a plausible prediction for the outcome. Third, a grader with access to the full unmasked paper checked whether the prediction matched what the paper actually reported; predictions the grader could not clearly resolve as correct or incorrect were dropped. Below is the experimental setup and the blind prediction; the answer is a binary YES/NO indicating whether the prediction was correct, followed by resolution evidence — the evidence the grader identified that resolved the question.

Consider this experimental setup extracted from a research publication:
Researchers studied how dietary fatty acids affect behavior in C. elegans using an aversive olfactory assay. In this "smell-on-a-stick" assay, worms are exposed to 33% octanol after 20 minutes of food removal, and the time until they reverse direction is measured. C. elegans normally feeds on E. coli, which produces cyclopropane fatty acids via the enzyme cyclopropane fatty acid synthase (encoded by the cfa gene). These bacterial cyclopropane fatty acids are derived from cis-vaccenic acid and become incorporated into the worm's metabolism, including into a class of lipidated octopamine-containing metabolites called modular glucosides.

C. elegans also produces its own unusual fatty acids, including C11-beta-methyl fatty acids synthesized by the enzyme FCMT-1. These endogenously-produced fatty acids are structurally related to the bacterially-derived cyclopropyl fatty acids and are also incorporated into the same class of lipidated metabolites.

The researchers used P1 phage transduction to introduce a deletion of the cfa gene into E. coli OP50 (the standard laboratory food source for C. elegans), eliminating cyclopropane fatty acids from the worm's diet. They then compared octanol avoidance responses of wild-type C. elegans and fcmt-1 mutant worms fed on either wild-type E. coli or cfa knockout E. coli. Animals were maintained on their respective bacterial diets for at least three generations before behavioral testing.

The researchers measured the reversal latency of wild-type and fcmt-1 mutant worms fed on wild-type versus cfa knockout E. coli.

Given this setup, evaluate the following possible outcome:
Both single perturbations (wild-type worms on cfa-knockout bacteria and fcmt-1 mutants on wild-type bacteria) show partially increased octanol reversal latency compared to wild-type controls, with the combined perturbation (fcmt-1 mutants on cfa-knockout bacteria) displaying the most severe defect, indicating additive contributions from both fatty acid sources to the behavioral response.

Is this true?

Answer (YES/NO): NO